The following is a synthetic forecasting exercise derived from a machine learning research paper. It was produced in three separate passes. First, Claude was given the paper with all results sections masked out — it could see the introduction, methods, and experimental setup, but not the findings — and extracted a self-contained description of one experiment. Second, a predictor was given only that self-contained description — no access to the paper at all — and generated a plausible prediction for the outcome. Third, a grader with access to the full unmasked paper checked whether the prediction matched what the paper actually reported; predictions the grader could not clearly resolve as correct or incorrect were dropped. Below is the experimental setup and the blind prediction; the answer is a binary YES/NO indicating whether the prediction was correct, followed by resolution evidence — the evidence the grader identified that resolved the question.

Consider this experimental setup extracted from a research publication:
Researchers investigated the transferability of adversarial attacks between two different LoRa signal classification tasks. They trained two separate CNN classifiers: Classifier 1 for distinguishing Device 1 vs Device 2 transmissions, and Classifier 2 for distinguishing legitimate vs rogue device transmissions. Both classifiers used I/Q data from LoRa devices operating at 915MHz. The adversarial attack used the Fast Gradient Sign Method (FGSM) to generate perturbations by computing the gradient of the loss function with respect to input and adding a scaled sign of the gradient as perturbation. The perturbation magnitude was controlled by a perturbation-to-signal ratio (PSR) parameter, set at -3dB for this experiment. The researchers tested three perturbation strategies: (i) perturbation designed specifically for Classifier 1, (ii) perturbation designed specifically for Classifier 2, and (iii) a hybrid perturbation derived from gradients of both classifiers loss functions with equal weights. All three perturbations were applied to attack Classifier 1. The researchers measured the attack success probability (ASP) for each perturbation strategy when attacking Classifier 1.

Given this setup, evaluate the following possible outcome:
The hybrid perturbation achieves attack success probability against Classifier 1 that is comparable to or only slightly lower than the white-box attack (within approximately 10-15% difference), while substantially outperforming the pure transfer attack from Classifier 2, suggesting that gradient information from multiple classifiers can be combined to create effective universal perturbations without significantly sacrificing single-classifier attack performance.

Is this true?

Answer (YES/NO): NO